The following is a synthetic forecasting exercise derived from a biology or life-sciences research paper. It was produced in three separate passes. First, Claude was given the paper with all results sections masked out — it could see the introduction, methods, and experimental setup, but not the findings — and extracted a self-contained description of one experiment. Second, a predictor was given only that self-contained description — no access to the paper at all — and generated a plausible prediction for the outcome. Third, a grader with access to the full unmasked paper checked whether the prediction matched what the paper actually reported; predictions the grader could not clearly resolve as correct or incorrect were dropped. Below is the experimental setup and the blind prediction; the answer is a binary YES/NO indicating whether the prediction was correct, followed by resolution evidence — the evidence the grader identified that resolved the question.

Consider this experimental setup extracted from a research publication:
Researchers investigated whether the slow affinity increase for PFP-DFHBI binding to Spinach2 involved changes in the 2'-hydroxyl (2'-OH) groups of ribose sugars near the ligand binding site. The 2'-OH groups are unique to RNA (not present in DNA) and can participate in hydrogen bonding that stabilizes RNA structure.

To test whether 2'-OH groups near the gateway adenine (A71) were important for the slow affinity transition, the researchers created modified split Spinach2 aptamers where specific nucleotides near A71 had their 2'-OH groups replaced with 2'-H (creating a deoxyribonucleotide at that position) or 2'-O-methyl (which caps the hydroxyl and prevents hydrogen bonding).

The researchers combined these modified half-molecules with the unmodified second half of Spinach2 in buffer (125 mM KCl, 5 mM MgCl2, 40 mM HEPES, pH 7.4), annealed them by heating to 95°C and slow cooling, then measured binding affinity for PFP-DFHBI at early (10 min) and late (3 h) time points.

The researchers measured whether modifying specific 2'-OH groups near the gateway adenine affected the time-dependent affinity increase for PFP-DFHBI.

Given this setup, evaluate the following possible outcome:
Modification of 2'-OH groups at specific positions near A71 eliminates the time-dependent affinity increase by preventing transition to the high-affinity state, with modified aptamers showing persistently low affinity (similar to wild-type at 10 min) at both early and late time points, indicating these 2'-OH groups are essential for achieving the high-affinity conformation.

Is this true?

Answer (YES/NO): YES